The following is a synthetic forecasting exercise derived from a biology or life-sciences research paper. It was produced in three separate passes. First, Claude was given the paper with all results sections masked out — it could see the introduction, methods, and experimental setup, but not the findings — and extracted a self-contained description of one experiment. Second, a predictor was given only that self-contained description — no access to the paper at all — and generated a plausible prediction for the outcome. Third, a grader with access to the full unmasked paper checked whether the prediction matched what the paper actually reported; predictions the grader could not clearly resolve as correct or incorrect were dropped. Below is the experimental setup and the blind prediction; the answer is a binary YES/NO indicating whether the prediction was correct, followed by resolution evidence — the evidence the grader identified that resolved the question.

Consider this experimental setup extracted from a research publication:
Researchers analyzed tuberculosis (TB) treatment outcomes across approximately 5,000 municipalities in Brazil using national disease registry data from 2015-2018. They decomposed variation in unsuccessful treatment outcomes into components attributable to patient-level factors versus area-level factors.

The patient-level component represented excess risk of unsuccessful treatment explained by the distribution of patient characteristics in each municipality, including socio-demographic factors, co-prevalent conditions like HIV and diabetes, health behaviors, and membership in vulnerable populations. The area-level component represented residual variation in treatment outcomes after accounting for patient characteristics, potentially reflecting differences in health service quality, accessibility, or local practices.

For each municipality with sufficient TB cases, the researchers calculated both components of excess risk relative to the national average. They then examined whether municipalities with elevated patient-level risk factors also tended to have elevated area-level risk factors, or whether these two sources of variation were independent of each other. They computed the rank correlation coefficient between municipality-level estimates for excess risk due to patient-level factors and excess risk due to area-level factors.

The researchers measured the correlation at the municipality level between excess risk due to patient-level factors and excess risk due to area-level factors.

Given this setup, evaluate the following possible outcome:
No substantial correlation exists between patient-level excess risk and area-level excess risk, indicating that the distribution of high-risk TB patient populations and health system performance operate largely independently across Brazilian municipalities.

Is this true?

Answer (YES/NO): YES